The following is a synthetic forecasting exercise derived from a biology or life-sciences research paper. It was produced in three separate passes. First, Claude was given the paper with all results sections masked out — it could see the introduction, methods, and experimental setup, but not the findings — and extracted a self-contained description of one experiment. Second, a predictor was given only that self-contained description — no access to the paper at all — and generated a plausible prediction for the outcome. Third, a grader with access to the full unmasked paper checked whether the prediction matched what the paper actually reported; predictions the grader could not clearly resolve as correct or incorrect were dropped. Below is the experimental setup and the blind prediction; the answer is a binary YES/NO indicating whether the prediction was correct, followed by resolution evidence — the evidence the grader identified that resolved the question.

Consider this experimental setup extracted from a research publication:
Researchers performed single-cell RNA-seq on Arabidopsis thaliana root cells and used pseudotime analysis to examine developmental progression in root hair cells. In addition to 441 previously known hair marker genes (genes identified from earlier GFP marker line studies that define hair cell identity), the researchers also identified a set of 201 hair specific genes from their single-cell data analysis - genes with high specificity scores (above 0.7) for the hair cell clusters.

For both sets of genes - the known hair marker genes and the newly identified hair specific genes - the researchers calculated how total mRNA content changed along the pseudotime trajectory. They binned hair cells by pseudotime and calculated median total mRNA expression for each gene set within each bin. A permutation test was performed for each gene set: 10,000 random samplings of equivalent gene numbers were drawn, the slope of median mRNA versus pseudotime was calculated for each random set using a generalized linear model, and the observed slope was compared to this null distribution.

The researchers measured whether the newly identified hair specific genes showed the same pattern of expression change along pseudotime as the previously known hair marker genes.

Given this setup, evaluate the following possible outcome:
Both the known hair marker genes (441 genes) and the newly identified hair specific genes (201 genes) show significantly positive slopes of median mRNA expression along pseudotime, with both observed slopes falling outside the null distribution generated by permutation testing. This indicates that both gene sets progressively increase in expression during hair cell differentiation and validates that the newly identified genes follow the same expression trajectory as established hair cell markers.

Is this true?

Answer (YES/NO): YES